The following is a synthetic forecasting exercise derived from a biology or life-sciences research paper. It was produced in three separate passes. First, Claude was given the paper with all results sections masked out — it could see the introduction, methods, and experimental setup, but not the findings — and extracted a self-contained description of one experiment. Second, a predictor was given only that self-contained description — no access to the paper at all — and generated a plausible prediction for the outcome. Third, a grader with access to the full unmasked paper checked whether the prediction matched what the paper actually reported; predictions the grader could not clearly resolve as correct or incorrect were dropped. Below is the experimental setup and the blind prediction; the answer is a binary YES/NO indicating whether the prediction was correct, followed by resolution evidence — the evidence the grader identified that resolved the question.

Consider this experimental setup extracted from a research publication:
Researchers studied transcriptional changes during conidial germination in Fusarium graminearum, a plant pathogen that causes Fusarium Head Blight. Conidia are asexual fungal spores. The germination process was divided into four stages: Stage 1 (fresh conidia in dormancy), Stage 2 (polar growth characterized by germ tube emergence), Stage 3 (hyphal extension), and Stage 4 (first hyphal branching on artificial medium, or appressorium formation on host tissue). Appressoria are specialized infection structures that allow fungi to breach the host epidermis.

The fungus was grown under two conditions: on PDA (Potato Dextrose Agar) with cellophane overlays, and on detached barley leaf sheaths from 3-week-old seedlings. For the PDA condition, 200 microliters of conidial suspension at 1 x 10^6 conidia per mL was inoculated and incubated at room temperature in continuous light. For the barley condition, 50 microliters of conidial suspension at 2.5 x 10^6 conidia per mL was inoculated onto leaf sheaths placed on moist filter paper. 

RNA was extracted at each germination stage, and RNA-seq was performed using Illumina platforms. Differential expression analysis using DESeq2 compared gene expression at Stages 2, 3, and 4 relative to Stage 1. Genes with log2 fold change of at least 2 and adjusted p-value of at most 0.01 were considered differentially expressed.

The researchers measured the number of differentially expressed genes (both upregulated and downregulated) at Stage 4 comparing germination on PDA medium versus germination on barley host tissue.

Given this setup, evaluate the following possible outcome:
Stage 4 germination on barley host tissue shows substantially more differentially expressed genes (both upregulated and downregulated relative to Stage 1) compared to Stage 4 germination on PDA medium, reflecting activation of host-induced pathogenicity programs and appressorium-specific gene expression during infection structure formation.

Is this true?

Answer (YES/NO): NO